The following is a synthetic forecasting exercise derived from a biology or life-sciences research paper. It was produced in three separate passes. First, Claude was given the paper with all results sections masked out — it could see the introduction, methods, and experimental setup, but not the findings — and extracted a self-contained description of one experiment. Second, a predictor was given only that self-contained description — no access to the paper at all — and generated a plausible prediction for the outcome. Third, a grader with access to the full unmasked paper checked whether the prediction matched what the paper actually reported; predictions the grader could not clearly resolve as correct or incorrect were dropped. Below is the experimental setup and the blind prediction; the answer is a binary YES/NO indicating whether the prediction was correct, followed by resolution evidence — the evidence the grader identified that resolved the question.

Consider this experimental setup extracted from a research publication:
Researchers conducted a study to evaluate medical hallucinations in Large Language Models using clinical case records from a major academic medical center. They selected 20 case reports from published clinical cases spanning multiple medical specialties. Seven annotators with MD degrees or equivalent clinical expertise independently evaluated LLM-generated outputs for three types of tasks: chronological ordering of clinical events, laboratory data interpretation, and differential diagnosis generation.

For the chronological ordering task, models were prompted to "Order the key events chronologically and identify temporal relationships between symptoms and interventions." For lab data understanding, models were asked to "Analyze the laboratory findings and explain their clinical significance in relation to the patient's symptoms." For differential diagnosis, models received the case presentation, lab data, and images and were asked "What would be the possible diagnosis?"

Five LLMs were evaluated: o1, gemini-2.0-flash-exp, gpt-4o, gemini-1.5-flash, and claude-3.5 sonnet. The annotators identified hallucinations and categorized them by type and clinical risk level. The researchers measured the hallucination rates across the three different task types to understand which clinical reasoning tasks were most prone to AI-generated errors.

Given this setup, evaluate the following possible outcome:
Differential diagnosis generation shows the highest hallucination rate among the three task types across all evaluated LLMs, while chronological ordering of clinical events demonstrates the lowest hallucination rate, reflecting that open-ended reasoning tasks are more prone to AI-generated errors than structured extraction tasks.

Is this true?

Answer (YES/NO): NO